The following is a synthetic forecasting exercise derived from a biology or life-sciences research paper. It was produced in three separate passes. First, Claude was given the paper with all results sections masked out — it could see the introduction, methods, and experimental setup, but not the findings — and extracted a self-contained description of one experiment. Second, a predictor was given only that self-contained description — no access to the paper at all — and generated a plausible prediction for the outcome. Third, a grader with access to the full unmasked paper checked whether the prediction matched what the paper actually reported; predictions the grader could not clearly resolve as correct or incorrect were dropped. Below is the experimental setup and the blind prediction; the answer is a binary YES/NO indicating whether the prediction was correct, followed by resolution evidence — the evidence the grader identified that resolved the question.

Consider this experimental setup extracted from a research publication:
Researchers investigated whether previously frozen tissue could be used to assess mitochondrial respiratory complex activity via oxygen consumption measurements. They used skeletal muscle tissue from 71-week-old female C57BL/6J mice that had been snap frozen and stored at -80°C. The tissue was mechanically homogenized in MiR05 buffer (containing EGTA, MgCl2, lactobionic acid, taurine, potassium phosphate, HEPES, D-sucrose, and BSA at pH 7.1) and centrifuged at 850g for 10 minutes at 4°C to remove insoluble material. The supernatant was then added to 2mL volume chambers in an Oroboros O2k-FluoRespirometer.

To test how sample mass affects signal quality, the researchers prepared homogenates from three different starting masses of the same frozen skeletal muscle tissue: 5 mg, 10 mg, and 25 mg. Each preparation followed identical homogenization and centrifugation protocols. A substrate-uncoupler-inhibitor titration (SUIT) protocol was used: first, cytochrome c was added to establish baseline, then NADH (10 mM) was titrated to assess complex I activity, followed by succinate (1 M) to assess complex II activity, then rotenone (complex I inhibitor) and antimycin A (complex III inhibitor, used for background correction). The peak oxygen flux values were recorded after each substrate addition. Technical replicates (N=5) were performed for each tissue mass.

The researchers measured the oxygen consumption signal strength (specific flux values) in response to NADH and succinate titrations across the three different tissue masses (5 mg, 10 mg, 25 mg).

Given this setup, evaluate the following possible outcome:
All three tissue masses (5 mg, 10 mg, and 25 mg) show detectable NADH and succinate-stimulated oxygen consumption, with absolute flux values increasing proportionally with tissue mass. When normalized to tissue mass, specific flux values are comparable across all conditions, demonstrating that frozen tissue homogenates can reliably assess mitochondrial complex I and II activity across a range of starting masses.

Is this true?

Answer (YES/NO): NO